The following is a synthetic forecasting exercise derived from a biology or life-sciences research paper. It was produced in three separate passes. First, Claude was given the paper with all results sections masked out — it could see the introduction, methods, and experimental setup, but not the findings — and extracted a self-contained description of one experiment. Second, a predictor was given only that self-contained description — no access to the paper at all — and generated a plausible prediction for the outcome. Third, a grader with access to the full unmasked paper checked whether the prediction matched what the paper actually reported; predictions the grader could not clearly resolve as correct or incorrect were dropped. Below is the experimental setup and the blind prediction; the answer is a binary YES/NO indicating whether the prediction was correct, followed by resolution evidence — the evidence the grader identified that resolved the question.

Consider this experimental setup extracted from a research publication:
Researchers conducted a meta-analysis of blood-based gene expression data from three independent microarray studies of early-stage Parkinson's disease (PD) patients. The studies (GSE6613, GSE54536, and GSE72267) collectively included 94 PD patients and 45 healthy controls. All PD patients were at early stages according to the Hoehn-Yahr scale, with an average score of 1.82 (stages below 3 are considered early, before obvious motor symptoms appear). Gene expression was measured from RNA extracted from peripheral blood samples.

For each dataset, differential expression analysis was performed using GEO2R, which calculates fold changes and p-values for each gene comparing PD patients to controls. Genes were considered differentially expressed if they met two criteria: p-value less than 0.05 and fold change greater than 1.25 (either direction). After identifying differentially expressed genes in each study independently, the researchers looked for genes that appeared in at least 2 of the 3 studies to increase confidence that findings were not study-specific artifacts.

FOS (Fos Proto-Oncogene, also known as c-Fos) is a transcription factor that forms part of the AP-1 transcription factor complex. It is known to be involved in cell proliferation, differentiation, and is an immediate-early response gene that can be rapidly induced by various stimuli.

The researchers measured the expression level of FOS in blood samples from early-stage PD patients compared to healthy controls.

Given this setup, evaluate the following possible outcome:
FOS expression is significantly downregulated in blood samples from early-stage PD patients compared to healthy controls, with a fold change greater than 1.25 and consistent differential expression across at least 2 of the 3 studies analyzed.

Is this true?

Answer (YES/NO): YES